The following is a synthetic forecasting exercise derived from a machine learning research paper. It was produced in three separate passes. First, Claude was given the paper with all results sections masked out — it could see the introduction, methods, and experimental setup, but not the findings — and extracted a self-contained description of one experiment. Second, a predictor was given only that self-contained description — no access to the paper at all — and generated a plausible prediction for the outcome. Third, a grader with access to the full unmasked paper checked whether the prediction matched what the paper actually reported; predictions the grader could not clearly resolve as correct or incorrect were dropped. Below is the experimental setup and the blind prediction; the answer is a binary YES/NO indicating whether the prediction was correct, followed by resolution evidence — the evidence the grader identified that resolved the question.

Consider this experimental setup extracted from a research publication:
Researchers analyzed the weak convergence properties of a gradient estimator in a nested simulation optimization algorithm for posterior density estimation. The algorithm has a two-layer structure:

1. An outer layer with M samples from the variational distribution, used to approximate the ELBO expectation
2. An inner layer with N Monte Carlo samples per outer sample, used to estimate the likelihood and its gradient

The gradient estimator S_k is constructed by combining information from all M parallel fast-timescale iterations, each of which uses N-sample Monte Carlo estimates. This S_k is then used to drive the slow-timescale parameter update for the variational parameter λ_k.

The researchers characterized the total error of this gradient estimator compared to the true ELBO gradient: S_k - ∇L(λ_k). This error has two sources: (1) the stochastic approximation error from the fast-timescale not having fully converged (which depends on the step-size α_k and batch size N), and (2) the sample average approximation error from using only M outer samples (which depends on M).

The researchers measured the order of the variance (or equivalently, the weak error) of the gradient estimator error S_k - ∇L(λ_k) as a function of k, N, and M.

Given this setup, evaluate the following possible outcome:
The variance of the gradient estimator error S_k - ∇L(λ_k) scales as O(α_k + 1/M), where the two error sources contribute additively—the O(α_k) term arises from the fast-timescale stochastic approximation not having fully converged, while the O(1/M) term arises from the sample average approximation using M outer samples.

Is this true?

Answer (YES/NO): NO